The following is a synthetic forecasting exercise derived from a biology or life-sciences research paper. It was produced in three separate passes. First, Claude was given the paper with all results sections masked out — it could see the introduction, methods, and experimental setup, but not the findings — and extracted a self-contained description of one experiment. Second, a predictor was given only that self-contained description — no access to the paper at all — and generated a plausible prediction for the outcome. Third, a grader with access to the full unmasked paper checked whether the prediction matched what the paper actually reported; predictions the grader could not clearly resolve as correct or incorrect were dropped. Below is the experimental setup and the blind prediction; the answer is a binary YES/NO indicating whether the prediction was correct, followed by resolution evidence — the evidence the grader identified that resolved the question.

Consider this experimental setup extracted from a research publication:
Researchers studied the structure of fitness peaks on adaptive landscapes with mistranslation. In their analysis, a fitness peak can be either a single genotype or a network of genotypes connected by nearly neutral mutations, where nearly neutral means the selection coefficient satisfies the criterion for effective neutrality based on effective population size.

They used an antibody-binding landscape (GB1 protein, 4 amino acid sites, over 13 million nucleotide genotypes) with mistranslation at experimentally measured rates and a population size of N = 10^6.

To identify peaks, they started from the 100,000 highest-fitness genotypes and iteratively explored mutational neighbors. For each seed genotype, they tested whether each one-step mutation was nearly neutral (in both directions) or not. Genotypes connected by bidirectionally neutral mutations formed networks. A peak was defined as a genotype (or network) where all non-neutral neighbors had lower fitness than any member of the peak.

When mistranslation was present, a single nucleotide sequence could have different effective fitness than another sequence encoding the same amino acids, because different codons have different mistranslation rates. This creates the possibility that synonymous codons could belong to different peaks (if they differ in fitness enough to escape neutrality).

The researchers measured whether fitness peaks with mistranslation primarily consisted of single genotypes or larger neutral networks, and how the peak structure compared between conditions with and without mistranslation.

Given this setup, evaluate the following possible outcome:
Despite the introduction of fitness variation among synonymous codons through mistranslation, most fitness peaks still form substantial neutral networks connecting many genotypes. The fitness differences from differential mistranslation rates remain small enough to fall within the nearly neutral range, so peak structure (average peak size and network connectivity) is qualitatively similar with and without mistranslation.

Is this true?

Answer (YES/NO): NO